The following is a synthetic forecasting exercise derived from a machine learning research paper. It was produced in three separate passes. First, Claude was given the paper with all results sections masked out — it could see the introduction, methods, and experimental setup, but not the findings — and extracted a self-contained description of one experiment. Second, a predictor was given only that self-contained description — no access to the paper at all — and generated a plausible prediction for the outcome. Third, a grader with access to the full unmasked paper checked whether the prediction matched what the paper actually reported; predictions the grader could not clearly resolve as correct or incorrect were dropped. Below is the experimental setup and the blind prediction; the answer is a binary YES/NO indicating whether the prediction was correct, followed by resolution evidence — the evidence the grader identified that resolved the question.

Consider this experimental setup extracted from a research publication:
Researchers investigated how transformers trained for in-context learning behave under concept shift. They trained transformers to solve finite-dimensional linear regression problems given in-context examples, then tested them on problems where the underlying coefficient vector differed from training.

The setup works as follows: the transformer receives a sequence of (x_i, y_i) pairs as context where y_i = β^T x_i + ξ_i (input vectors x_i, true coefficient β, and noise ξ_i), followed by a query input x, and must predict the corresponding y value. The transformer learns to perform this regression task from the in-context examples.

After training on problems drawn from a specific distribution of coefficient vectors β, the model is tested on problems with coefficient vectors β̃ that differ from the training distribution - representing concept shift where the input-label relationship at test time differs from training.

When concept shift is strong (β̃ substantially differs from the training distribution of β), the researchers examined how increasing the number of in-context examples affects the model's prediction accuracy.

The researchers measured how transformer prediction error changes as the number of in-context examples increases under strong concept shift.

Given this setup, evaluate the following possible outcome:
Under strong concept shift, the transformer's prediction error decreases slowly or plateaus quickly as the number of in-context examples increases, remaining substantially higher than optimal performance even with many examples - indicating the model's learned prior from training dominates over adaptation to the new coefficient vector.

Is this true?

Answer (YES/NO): NO